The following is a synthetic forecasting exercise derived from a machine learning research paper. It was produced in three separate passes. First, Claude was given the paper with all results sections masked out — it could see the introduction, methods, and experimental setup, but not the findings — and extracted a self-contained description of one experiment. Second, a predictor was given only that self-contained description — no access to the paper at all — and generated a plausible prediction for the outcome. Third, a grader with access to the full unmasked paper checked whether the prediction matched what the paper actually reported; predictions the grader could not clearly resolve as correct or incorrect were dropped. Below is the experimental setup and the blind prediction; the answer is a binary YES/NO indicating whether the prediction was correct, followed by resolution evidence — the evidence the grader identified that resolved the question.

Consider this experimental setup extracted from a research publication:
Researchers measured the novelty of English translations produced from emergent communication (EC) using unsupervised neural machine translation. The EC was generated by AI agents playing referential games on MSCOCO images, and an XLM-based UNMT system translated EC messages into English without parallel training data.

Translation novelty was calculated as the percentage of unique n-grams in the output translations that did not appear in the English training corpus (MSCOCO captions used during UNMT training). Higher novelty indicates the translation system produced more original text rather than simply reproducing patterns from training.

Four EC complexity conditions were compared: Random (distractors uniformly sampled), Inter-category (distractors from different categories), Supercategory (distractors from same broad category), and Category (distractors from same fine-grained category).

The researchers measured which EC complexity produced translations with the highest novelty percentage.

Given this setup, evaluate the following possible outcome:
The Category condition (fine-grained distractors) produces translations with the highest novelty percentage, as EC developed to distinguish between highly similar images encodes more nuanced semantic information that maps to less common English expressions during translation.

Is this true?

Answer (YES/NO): NO